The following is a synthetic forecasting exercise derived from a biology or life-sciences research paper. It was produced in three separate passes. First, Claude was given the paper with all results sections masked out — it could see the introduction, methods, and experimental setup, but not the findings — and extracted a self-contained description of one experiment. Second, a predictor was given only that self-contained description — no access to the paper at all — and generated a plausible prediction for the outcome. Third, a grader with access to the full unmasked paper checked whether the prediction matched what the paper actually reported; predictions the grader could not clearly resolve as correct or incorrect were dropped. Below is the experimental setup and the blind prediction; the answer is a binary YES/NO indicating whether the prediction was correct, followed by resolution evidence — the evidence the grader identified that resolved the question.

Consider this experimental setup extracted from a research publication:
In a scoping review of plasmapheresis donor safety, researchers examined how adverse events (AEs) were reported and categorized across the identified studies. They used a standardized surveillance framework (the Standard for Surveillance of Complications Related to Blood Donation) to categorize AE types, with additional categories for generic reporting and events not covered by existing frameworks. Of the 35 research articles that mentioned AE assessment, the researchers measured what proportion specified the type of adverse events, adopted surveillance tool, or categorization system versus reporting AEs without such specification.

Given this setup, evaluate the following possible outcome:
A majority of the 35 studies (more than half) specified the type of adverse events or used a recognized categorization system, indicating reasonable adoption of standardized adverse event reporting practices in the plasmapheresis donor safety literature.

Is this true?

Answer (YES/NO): YES